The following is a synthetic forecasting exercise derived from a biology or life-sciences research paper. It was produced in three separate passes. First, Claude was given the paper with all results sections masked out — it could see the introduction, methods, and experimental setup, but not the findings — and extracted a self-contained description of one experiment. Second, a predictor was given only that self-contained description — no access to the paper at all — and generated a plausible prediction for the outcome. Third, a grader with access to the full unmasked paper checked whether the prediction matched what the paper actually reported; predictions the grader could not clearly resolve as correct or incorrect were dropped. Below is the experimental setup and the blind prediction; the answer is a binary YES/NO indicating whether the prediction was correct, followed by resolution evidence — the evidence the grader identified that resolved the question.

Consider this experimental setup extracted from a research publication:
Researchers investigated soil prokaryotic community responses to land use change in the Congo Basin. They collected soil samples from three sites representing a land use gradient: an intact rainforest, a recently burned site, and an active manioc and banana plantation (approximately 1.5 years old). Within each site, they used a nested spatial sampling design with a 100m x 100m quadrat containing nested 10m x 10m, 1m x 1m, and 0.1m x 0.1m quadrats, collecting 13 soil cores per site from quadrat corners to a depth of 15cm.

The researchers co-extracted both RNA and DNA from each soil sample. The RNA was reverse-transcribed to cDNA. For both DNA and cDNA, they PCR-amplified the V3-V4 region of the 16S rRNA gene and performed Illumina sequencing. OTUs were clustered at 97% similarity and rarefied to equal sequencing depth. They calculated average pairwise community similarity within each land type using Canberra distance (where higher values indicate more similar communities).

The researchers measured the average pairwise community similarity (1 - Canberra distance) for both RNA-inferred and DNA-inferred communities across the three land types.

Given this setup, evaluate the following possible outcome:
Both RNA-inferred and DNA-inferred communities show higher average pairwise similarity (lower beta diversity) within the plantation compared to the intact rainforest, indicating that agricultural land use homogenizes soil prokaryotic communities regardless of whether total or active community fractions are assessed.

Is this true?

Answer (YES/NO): NO